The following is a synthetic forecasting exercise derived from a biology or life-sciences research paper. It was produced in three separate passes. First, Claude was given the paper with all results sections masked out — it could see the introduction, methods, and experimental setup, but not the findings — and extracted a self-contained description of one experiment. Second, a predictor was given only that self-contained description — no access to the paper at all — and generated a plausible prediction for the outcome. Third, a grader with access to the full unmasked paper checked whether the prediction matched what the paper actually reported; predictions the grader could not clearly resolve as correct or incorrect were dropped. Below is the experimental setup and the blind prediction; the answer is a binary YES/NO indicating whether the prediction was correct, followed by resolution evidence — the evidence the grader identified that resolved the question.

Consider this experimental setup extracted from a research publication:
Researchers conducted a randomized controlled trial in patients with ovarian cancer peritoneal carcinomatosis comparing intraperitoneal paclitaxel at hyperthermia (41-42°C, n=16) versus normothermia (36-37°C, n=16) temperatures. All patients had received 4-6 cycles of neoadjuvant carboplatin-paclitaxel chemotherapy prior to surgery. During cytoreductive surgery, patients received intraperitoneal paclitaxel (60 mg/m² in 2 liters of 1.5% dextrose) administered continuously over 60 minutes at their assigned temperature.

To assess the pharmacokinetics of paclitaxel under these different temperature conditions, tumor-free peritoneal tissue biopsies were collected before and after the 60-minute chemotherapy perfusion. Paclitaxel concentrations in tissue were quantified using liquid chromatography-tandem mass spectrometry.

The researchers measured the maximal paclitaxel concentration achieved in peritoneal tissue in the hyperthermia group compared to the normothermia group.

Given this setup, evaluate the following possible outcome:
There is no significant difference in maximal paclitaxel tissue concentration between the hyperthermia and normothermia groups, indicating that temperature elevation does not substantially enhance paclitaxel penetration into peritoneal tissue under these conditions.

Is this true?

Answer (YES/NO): YES